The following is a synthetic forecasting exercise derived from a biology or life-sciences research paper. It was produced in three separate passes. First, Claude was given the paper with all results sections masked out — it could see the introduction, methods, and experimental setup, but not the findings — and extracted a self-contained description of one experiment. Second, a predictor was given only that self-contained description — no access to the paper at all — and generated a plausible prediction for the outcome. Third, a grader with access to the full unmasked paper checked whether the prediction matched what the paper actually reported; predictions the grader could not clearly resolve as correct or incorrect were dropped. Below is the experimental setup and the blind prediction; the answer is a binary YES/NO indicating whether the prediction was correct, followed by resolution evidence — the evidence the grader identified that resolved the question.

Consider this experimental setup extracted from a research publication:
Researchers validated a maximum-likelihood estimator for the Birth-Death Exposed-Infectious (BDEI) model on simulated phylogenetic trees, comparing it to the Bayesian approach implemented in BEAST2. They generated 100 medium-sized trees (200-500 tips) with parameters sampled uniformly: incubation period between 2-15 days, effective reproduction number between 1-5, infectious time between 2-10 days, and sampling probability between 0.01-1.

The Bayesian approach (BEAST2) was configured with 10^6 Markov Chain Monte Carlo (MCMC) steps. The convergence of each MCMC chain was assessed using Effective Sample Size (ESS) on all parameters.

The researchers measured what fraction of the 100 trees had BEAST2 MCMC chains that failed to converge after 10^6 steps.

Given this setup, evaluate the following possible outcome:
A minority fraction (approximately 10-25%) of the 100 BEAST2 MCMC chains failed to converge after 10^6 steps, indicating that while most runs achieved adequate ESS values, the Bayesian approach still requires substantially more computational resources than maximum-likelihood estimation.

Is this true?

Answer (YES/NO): NO